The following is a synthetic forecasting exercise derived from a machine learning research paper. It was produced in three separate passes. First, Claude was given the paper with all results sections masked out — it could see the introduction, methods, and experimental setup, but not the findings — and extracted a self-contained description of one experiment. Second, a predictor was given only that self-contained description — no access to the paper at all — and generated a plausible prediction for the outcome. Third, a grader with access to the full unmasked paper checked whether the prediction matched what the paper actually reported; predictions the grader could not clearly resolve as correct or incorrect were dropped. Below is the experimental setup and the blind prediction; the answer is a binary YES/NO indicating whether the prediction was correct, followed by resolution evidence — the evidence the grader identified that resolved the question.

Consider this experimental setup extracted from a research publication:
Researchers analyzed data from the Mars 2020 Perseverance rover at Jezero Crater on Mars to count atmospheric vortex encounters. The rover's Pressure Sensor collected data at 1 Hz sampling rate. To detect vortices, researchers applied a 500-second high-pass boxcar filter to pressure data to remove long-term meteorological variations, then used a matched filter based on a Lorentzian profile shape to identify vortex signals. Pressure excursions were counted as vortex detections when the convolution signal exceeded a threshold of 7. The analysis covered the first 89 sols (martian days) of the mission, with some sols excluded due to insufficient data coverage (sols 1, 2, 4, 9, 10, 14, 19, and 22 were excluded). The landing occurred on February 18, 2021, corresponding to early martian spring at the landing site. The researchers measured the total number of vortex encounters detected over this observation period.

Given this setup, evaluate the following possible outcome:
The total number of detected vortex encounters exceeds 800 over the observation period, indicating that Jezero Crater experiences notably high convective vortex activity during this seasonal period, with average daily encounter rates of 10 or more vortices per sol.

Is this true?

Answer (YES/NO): NO